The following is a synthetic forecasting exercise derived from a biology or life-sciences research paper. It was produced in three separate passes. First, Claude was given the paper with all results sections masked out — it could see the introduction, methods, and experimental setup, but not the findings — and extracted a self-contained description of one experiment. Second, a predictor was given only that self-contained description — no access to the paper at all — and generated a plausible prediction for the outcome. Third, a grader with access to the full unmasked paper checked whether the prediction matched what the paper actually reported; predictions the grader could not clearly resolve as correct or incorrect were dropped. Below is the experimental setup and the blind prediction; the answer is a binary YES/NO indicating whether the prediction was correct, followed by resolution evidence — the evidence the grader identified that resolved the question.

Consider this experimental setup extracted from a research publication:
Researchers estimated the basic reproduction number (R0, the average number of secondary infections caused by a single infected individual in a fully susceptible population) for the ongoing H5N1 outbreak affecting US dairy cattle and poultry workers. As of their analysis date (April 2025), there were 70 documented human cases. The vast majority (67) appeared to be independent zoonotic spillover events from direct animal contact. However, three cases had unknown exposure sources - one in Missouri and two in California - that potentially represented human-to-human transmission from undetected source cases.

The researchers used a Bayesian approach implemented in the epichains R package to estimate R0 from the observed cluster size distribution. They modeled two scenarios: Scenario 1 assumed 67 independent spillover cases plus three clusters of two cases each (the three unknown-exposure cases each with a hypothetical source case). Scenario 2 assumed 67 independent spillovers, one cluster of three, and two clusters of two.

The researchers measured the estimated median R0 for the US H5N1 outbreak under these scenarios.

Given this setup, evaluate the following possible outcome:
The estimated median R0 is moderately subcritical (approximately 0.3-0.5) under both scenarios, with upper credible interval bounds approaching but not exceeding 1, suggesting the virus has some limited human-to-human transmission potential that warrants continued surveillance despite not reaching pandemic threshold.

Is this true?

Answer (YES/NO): NO